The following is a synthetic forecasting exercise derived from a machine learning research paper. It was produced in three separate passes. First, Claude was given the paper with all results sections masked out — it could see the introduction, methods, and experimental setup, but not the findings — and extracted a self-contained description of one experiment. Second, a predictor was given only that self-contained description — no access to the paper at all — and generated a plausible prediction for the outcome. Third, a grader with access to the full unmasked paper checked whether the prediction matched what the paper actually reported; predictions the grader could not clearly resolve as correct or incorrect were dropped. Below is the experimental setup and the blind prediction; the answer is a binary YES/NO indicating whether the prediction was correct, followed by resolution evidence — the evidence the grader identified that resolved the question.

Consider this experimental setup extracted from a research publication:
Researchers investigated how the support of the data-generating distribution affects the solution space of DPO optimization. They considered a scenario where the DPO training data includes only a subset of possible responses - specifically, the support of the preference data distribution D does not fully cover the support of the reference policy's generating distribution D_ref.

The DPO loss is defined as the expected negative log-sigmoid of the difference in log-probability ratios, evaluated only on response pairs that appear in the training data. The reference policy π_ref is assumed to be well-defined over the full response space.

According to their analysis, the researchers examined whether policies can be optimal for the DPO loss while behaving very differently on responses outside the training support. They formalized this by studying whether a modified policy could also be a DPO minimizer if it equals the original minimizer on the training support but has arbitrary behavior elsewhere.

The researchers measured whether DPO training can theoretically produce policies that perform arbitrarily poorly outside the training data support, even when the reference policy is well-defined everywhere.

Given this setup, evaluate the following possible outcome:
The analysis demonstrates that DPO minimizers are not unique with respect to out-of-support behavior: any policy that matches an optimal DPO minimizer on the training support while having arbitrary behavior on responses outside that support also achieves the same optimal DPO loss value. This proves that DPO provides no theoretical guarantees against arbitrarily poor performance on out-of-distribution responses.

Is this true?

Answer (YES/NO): YES